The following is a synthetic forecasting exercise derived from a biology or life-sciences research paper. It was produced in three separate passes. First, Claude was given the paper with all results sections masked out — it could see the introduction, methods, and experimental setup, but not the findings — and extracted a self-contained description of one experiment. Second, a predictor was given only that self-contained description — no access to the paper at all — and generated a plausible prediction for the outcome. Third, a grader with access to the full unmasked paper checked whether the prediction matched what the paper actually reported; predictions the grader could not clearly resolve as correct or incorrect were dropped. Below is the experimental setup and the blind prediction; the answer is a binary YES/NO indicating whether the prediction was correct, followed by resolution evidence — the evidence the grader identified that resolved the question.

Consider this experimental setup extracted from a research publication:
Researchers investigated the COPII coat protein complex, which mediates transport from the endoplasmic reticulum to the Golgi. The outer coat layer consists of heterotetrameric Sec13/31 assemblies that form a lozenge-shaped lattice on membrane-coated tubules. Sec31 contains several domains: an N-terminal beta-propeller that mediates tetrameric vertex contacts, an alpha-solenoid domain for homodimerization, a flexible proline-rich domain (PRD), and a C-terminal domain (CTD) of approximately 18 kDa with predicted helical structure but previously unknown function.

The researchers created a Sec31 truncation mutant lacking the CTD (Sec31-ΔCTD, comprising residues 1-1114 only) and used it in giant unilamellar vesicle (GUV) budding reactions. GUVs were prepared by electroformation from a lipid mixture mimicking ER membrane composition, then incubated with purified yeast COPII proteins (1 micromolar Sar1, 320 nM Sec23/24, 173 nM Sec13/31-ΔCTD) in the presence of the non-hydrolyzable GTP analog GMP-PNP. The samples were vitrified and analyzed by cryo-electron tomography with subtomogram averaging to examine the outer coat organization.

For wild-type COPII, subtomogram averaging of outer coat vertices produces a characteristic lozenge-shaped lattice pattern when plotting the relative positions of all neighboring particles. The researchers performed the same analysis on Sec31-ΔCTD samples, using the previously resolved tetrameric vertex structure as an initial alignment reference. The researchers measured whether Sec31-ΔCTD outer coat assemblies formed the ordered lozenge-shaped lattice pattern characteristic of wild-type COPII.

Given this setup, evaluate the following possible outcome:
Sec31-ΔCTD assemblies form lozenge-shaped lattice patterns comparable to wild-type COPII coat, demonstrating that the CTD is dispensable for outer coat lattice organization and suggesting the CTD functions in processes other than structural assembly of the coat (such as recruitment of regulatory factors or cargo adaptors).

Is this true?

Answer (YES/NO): NO